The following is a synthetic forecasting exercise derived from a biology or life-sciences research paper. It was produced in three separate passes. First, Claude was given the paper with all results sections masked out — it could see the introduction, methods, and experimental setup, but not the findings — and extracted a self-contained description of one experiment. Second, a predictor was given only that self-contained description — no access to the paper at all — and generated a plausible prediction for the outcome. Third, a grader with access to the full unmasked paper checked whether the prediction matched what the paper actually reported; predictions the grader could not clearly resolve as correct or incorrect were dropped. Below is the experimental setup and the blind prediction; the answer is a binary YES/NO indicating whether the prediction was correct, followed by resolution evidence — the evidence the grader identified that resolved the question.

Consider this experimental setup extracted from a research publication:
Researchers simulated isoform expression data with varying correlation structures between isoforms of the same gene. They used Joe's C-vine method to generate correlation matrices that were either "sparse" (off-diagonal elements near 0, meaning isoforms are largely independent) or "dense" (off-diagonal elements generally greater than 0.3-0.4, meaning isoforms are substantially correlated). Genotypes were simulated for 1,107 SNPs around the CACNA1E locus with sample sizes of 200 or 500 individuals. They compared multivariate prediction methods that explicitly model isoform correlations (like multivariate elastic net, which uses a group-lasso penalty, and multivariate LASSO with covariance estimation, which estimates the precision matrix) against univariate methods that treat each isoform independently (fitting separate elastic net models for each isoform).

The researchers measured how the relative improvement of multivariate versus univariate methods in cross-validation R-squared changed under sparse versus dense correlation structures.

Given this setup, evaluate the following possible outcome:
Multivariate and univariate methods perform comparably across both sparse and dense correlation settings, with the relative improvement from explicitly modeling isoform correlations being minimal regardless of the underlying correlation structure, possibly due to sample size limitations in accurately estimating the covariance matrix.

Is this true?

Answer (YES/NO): NO